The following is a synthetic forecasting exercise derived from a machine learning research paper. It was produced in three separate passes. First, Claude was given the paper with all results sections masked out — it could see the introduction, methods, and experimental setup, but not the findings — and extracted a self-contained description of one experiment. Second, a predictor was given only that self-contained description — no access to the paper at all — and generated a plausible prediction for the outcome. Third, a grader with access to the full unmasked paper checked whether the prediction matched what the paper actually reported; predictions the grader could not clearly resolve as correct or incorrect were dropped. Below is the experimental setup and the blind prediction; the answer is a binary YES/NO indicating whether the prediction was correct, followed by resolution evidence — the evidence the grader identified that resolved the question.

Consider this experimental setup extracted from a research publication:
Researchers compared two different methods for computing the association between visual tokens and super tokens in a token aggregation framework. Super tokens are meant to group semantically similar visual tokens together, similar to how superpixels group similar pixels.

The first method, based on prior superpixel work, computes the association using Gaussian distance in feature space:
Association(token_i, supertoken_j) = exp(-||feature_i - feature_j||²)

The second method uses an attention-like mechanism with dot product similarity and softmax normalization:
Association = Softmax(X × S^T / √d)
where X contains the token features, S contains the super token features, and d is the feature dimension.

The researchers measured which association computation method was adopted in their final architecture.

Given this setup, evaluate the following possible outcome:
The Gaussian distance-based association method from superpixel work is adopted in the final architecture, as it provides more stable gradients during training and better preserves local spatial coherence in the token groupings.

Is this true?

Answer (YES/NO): NO